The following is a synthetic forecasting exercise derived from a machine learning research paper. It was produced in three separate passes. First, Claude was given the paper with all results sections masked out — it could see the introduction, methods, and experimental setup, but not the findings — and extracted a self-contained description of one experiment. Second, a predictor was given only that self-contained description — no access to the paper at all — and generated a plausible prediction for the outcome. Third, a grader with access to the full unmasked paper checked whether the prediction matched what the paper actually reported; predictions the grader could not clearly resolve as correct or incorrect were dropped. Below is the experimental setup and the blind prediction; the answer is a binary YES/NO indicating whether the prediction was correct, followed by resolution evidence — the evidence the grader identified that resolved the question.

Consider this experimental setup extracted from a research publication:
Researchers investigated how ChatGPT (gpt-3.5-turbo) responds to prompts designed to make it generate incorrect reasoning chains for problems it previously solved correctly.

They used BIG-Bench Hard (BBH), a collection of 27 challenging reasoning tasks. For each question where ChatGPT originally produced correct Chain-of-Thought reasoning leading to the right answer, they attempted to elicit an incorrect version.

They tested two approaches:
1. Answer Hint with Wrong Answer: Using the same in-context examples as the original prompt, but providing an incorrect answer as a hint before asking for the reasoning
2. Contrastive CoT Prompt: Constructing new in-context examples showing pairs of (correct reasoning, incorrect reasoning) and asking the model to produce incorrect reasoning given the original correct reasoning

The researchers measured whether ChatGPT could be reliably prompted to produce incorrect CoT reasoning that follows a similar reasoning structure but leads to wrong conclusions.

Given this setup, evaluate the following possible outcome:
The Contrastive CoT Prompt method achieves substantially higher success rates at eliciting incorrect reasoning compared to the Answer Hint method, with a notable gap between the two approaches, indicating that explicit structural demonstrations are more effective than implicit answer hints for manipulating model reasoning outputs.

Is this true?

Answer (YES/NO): YES